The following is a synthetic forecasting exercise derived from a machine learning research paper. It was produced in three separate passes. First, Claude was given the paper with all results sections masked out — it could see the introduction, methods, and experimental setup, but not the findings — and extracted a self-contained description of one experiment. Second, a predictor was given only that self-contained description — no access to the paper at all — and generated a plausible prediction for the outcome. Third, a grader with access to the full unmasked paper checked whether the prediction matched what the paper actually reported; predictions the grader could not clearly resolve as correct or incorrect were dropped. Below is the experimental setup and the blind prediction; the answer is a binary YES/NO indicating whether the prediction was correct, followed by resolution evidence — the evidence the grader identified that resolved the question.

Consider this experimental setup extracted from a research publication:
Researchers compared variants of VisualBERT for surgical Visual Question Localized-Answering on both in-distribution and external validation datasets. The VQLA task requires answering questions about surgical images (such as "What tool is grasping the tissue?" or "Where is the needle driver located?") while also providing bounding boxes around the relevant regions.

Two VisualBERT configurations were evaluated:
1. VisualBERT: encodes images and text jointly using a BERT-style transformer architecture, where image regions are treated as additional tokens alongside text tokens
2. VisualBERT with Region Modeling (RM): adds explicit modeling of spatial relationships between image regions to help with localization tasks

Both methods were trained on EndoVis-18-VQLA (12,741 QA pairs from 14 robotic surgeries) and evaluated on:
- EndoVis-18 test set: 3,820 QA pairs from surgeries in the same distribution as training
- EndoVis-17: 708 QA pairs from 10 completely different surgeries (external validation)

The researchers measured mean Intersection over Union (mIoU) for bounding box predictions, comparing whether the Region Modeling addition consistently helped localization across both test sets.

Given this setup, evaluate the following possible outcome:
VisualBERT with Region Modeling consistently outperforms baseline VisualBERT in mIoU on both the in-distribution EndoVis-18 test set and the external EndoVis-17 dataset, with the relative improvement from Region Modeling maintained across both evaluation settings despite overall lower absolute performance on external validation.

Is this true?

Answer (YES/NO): NO